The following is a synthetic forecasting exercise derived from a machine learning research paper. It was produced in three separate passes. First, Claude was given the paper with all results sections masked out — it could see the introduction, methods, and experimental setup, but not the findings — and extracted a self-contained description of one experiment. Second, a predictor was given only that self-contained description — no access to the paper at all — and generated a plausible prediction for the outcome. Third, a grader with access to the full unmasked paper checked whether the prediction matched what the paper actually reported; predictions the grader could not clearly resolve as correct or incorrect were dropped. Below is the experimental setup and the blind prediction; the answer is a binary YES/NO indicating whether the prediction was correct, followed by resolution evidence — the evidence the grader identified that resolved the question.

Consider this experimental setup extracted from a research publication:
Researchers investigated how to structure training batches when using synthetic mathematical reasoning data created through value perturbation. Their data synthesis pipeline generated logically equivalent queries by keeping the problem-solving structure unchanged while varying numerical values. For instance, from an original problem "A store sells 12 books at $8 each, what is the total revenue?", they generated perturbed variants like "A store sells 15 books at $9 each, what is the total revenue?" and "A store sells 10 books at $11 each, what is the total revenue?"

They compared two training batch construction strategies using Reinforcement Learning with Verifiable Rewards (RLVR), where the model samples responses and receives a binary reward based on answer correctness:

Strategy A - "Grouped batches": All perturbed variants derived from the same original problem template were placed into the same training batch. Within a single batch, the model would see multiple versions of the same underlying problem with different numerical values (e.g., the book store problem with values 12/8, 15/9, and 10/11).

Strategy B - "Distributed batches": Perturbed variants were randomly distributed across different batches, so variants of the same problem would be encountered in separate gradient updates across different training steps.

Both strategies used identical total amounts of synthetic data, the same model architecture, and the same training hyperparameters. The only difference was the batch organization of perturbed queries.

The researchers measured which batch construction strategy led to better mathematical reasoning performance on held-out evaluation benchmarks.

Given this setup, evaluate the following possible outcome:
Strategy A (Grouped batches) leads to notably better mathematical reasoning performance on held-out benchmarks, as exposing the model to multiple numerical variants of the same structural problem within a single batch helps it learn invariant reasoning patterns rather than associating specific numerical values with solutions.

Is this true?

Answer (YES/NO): YES